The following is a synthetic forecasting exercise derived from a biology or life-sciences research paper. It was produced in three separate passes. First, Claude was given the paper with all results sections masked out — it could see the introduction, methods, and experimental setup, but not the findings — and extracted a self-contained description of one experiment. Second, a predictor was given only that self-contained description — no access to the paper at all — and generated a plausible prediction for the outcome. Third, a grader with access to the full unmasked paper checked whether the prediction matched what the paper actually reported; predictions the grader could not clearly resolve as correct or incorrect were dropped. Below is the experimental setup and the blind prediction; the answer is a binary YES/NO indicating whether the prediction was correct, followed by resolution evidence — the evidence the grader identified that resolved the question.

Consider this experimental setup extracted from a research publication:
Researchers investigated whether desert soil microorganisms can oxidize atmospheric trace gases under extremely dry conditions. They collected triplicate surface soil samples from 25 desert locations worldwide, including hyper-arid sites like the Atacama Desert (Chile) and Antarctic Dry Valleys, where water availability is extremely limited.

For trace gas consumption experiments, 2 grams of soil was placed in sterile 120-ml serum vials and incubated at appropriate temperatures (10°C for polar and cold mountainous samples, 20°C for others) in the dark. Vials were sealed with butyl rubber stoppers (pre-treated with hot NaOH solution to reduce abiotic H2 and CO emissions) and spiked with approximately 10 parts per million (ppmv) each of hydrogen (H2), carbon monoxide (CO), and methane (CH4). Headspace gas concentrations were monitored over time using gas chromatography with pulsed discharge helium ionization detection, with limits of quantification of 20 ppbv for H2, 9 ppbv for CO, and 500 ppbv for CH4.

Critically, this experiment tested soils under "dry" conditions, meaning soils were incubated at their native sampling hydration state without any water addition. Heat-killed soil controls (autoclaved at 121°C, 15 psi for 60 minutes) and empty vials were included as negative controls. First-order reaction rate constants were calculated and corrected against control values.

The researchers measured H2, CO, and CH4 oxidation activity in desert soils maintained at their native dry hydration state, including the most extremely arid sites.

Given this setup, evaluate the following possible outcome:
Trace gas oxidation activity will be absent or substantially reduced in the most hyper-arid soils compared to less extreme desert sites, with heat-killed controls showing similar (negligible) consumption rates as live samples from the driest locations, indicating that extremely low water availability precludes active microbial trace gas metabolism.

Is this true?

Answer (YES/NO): NO